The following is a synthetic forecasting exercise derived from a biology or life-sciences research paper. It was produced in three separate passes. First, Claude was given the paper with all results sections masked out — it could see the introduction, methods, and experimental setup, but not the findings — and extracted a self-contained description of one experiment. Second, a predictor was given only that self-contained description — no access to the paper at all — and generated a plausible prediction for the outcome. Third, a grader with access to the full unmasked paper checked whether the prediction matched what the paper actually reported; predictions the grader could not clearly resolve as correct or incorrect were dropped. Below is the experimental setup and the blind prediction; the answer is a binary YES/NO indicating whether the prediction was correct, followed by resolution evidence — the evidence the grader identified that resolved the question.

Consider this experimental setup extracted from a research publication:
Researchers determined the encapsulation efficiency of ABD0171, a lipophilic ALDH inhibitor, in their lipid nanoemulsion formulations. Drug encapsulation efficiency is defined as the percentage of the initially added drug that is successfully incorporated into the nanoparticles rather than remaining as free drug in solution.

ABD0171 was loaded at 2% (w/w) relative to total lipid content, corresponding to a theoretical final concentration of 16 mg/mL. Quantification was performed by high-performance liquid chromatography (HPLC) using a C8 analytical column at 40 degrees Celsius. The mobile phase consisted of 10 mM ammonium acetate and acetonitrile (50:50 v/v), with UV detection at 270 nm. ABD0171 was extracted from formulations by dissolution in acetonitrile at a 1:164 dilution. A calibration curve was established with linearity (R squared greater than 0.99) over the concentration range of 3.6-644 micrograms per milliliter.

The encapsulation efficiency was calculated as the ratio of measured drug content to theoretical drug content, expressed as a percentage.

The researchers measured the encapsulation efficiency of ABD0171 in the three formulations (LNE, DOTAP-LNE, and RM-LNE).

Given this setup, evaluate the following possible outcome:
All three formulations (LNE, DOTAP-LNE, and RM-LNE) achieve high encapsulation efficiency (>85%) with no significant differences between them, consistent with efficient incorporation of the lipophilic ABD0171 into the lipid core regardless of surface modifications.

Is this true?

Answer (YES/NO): YES